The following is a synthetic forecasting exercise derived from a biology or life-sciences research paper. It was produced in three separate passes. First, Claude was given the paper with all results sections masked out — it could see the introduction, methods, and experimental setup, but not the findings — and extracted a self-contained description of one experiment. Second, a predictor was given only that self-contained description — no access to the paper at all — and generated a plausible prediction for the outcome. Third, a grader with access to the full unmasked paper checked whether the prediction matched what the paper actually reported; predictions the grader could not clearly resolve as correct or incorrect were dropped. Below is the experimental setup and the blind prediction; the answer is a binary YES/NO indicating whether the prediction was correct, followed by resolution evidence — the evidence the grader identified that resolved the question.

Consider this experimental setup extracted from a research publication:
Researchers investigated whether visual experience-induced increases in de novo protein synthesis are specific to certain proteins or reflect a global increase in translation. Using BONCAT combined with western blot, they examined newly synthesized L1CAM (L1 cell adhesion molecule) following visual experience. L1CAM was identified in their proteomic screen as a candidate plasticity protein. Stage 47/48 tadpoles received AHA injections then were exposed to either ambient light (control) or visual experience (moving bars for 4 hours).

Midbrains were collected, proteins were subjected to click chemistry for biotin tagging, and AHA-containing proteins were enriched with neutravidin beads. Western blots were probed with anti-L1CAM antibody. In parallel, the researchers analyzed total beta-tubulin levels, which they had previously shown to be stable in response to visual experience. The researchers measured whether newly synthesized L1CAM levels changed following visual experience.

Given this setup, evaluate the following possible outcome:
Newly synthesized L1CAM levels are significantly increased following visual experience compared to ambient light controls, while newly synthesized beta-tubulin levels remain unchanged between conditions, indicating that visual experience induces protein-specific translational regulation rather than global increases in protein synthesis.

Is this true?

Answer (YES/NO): NO